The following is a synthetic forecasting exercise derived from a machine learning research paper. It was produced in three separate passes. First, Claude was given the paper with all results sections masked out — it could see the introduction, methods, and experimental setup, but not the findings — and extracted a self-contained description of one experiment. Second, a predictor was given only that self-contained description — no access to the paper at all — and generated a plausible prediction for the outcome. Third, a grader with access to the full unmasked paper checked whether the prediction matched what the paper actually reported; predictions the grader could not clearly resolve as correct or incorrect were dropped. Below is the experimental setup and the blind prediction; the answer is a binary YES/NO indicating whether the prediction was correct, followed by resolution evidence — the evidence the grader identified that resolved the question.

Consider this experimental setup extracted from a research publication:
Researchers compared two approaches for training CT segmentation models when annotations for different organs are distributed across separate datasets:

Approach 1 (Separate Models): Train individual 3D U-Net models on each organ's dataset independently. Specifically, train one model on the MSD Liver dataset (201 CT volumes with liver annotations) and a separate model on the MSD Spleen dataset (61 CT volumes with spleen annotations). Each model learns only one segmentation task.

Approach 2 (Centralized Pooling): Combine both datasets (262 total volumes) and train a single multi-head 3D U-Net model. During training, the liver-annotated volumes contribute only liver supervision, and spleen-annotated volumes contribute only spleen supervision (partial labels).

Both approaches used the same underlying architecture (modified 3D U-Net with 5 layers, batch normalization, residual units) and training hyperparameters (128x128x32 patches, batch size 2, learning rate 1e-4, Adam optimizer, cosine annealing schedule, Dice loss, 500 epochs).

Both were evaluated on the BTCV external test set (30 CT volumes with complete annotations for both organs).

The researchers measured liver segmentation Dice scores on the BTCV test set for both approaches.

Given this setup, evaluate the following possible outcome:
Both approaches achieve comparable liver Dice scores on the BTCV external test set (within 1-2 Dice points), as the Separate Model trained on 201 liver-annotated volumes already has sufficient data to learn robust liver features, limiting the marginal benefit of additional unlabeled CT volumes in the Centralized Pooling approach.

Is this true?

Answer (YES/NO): NO